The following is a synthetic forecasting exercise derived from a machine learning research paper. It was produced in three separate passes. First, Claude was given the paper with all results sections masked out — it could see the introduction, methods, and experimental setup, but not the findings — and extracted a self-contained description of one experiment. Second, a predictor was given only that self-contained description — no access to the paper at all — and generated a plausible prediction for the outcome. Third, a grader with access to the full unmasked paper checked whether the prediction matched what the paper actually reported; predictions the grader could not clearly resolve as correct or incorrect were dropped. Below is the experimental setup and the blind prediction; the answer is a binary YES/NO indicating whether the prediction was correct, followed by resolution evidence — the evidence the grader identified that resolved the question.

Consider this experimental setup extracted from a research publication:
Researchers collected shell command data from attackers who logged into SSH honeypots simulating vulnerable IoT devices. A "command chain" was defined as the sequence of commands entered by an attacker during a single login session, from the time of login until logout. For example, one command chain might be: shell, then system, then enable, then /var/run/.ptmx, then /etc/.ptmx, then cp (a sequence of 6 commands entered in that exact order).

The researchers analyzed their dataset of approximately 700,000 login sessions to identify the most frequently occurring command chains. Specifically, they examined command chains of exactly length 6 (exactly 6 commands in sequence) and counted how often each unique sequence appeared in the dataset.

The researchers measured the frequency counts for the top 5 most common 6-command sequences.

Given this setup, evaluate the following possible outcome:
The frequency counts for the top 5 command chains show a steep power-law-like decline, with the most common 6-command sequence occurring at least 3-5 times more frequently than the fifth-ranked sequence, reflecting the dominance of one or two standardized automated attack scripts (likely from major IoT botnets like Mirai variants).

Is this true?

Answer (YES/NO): NO